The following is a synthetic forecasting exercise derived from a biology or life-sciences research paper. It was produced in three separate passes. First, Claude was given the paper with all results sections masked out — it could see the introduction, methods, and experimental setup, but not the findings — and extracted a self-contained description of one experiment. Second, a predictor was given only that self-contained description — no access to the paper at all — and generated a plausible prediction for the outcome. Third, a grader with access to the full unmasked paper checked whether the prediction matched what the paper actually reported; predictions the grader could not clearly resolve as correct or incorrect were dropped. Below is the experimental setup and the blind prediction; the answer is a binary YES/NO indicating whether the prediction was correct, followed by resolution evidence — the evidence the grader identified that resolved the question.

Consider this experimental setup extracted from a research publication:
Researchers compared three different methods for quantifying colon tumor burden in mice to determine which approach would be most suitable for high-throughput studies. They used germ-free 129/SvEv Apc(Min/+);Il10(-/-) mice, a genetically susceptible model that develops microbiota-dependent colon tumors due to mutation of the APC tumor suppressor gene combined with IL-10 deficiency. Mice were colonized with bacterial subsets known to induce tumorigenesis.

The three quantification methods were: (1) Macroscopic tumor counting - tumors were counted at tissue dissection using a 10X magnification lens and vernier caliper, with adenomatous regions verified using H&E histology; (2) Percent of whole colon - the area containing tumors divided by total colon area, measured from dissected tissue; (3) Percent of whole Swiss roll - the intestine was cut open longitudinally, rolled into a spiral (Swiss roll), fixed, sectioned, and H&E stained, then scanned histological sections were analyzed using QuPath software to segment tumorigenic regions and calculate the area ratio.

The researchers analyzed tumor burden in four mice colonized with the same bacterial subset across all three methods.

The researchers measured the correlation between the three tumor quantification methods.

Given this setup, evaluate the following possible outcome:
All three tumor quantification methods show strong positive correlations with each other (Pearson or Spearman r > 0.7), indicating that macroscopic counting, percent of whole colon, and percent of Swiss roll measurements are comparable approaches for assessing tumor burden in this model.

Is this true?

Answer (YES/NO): YES